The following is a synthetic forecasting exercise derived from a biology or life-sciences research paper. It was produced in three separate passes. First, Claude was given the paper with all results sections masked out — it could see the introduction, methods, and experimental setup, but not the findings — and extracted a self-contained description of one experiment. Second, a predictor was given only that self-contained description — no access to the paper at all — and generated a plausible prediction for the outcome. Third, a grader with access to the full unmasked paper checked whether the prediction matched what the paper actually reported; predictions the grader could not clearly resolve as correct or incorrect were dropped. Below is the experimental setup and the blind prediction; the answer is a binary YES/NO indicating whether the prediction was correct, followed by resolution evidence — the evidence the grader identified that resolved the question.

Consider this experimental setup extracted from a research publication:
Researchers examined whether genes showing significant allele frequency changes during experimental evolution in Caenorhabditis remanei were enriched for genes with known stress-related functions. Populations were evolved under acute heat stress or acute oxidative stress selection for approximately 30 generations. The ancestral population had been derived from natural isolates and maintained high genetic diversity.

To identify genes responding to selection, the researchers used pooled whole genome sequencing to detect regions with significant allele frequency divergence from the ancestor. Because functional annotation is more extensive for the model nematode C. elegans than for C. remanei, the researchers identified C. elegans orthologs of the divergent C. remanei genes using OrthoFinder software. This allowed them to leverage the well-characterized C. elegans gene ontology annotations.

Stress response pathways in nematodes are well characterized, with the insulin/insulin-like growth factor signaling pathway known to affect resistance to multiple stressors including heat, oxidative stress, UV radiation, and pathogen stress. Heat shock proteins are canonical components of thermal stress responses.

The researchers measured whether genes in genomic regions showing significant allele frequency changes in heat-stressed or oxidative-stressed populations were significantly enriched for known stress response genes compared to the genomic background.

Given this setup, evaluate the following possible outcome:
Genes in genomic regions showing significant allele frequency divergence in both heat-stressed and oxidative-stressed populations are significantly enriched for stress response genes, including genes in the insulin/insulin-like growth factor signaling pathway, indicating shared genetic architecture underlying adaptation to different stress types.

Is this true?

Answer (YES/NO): NO